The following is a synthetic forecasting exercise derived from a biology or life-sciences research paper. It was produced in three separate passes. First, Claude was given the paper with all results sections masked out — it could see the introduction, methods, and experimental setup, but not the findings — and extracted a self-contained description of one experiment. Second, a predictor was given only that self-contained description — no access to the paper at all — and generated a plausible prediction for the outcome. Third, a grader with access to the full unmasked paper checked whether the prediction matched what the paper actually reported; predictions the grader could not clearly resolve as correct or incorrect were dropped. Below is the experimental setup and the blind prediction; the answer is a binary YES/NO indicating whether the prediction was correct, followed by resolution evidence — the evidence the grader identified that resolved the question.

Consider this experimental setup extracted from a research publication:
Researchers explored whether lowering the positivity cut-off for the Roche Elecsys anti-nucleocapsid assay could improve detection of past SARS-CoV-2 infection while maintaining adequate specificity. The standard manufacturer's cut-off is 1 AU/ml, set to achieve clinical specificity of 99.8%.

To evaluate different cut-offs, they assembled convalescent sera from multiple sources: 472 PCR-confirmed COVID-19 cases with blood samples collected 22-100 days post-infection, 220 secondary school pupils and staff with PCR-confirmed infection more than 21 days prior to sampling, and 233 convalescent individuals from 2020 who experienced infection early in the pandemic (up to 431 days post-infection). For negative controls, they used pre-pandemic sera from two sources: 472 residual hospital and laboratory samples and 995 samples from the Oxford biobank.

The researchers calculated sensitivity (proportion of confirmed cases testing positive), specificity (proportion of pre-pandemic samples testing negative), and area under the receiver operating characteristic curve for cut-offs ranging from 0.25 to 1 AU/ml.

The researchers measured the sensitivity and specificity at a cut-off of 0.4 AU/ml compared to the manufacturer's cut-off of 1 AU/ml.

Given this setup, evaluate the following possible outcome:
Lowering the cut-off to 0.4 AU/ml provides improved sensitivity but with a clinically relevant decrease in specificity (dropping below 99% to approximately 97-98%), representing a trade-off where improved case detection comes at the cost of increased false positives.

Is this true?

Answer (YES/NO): NO